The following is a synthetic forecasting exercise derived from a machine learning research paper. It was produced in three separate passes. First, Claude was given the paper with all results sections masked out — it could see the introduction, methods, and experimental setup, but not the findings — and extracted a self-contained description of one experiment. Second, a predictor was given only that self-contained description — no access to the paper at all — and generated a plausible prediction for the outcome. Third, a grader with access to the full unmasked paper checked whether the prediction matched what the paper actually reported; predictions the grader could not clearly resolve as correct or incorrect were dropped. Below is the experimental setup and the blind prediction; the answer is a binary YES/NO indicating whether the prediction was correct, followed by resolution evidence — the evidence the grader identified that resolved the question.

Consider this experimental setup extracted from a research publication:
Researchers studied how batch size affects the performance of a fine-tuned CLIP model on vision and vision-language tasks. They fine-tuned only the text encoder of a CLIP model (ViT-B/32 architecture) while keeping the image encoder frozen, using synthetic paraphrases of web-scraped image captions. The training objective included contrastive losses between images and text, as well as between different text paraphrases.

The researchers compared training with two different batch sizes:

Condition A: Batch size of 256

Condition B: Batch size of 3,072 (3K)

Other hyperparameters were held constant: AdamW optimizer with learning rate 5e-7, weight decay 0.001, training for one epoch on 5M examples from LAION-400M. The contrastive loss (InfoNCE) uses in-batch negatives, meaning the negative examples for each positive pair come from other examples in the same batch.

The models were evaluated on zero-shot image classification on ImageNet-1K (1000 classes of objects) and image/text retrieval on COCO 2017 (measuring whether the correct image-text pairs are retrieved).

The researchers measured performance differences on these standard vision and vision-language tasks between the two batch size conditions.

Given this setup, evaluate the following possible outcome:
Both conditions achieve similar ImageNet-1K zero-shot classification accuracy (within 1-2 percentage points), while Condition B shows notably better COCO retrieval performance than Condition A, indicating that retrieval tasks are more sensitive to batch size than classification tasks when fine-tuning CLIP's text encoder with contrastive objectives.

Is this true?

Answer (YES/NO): NO